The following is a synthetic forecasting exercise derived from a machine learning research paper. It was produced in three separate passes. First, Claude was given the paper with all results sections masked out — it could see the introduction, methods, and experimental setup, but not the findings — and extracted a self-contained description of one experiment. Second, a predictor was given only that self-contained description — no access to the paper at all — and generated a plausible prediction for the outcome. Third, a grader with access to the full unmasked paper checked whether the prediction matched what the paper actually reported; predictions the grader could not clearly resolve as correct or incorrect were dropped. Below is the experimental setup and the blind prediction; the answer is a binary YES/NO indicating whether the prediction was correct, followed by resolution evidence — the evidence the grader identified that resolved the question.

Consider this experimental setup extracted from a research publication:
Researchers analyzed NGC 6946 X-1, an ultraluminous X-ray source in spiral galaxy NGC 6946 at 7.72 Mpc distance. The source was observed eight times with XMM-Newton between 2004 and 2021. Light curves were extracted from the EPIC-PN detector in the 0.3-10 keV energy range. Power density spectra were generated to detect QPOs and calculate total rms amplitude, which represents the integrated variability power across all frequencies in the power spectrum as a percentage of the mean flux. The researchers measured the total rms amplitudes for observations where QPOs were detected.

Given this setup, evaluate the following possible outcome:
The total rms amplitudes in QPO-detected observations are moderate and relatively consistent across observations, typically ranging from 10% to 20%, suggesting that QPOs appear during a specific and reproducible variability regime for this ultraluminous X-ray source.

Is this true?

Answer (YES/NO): NO